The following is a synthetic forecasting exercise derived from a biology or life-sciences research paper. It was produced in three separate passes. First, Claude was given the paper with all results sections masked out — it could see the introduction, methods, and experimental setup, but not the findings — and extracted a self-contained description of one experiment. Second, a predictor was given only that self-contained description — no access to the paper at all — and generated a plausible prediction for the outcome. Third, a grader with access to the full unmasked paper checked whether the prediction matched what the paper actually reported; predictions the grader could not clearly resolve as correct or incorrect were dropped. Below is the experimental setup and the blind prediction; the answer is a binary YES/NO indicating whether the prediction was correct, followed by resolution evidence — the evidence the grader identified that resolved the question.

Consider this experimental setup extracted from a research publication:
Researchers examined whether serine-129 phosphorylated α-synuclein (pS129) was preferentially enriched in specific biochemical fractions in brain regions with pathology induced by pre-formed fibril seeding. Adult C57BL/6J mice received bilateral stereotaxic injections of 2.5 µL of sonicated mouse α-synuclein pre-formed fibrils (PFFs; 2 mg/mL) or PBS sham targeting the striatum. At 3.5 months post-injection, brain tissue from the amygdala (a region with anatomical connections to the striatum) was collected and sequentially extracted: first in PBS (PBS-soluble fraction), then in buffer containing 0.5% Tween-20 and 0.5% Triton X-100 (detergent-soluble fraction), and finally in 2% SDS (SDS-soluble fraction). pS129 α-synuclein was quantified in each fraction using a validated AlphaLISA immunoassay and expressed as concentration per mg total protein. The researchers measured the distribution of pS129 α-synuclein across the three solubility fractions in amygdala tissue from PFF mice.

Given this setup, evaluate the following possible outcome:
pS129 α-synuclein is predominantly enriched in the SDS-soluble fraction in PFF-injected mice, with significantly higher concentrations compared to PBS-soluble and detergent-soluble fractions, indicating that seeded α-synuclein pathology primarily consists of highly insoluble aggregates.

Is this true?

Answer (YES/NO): NO